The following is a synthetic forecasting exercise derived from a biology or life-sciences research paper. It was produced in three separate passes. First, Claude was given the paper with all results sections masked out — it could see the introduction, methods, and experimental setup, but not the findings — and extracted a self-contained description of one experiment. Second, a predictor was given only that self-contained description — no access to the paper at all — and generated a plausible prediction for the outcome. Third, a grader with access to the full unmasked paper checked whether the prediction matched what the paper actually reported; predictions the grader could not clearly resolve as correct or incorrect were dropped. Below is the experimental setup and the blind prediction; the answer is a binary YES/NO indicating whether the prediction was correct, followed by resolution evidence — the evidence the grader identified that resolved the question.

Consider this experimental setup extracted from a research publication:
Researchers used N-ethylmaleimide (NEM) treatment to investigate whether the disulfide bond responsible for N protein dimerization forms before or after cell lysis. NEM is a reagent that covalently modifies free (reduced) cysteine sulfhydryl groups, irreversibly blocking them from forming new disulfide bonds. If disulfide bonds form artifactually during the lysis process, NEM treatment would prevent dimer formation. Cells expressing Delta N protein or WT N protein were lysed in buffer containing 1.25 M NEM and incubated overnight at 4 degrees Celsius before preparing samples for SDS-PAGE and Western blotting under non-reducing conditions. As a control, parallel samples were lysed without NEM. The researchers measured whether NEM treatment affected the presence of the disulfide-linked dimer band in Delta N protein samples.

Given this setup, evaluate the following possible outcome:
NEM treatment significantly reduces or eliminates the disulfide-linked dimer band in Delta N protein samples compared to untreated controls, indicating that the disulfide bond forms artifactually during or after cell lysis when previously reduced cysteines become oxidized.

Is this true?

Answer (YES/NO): NO